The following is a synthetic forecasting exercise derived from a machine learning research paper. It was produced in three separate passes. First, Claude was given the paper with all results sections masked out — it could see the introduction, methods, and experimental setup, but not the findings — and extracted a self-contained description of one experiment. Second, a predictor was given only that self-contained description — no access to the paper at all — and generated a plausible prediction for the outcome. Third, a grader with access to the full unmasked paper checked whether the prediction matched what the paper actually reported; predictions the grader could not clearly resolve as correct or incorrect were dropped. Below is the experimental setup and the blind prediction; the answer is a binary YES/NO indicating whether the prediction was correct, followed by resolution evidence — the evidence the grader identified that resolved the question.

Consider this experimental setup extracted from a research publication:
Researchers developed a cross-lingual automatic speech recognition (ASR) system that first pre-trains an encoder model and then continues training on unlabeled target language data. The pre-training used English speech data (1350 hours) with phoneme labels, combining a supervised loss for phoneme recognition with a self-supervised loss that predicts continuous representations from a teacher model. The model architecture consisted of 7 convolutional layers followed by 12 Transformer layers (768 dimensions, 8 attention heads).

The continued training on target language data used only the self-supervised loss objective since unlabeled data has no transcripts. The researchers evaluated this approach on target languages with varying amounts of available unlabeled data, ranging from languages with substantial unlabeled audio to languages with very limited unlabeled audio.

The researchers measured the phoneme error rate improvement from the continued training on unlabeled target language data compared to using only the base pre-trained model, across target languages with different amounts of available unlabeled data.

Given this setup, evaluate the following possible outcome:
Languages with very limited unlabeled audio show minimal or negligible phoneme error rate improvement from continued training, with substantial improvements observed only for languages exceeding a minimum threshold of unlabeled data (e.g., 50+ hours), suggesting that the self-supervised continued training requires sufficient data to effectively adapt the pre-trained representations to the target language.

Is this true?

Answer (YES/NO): NO